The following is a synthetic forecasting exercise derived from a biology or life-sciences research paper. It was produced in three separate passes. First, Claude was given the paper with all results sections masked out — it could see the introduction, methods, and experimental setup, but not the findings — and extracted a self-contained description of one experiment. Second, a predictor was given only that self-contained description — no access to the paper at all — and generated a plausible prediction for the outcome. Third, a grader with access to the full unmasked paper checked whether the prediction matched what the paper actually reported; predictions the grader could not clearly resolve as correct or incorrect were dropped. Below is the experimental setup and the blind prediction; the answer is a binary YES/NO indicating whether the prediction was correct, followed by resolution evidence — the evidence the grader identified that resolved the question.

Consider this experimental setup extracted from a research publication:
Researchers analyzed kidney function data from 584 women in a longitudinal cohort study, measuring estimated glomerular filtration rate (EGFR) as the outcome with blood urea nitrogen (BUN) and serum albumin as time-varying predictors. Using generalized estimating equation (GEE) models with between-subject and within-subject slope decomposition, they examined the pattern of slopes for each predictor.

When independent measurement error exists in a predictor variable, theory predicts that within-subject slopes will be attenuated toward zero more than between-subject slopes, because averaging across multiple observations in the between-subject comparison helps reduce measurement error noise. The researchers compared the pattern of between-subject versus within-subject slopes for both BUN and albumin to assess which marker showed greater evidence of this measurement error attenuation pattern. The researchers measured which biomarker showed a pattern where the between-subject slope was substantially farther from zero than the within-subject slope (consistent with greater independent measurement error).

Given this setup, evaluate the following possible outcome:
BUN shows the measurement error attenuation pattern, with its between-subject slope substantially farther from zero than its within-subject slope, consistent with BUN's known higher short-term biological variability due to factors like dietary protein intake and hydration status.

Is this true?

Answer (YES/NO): YES